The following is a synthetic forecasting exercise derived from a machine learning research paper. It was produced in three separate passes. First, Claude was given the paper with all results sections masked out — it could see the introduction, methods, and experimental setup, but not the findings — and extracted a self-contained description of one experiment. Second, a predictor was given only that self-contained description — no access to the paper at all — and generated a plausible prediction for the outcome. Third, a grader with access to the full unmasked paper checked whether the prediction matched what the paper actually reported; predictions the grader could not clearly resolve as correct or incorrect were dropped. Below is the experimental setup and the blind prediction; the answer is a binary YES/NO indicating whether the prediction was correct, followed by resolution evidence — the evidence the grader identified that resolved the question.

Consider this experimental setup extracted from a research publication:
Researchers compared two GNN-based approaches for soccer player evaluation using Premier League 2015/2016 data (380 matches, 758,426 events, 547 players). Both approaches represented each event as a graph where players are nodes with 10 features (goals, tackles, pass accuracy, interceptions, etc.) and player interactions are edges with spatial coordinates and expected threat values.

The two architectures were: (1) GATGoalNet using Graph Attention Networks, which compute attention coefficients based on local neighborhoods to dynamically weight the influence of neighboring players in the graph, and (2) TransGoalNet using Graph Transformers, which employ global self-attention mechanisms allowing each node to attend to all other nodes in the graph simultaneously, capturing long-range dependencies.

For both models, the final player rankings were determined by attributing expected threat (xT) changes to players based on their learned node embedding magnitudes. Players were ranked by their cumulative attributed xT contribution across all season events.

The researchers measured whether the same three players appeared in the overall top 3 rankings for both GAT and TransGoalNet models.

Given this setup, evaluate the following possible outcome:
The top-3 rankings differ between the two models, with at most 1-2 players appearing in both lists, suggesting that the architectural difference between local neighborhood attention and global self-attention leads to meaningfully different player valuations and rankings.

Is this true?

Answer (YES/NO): YES